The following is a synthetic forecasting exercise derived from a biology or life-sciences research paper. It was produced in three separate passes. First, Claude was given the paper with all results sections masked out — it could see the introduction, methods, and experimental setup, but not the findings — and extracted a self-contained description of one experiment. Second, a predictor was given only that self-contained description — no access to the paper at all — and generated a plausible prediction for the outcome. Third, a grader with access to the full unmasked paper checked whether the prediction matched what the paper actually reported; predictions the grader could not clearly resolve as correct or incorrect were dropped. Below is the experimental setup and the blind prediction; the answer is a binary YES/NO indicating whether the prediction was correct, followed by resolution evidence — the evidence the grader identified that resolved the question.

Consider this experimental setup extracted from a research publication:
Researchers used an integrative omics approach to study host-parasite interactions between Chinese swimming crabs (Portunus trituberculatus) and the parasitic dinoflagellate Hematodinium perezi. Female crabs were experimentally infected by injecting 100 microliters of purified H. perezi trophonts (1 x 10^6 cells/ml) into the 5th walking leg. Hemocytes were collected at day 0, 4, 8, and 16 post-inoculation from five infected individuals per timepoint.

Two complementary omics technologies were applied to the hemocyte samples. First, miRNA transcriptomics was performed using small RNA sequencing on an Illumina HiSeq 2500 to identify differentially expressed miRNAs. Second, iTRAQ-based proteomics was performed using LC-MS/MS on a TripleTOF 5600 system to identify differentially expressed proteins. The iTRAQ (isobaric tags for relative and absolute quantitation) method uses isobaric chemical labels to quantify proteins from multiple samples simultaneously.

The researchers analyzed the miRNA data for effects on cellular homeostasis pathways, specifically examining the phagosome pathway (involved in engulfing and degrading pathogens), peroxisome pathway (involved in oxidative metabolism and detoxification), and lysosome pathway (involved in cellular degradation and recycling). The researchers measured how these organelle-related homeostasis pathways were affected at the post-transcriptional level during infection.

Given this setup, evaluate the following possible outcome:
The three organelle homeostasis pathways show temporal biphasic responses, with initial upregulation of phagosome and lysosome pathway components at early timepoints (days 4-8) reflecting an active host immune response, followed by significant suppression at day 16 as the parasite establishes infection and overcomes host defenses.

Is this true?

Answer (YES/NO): YES